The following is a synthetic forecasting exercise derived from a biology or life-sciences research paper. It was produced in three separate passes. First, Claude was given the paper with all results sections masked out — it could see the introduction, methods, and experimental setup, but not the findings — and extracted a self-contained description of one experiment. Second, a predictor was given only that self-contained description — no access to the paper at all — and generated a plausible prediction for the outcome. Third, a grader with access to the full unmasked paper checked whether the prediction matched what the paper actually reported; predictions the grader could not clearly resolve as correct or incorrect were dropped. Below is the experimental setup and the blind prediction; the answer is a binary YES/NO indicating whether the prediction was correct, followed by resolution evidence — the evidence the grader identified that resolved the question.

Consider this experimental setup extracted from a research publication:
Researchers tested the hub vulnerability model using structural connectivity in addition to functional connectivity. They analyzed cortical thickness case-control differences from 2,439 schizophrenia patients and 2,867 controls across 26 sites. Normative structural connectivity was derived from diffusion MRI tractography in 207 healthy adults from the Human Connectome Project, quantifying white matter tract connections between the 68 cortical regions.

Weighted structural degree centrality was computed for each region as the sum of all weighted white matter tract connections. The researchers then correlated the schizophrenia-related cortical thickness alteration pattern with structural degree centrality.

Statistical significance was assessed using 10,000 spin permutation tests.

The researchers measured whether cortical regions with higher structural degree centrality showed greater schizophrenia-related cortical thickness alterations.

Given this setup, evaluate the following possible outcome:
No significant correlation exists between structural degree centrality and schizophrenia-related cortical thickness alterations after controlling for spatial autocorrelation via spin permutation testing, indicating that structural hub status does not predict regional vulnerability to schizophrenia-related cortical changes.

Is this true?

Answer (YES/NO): NO